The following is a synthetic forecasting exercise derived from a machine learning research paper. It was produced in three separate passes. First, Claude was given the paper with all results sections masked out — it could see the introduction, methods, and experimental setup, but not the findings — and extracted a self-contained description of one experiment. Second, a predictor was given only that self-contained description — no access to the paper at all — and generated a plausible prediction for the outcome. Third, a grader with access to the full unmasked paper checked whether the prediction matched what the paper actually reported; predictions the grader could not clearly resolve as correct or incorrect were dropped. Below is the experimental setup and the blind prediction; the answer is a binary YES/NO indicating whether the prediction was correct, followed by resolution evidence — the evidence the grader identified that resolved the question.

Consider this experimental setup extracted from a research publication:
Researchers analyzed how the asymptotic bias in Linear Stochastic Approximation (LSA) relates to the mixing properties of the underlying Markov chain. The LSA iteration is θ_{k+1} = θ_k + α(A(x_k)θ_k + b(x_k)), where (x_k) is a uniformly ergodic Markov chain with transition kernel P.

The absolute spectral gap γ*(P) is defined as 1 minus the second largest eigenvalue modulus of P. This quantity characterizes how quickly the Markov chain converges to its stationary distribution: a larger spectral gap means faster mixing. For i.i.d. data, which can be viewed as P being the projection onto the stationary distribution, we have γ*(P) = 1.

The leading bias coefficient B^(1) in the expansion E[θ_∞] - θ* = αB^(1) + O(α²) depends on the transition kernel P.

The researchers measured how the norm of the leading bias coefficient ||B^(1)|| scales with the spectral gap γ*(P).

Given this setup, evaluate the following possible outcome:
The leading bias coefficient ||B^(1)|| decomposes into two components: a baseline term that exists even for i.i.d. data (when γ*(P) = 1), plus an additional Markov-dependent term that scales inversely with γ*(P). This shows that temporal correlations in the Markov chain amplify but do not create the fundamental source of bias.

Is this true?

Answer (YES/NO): NO